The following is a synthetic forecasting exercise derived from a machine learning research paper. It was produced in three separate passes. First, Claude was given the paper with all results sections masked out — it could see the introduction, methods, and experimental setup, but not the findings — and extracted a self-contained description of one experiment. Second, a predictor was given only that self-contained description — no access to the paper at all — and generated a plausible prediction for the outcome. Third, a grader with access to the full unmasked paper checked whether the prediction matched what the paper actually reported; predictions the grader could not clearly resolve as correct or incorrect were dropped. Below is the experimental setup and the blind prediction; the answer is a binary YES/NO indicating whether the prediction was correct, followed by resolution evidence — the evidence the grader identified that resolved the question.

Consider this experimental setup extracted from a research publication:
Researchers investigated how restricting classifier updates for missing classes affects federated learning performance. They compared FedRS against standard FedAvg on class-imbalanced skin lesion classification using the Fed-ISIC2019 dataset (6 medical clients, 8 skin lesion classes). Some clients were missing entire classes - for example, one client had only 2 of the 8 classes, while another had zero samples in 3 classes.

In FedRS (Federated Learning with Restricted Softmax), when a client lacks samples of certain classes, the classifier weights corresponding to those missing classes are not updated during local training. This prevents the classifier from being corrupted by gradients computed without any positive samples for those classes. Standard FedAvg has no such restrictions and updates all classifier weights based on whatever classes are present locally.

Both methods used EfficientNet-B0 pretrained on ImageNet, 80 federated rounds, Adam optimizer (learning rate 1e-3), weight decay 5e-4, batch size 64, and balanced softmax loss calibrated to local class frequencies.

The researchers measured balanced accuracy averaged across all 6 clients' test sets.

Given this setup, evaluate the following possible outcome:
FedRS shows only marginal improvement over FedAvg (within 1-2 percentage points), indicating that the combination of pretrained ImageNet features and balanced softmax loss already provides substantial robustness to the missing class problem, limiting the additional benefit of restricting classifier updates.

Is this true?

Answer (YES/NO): YES